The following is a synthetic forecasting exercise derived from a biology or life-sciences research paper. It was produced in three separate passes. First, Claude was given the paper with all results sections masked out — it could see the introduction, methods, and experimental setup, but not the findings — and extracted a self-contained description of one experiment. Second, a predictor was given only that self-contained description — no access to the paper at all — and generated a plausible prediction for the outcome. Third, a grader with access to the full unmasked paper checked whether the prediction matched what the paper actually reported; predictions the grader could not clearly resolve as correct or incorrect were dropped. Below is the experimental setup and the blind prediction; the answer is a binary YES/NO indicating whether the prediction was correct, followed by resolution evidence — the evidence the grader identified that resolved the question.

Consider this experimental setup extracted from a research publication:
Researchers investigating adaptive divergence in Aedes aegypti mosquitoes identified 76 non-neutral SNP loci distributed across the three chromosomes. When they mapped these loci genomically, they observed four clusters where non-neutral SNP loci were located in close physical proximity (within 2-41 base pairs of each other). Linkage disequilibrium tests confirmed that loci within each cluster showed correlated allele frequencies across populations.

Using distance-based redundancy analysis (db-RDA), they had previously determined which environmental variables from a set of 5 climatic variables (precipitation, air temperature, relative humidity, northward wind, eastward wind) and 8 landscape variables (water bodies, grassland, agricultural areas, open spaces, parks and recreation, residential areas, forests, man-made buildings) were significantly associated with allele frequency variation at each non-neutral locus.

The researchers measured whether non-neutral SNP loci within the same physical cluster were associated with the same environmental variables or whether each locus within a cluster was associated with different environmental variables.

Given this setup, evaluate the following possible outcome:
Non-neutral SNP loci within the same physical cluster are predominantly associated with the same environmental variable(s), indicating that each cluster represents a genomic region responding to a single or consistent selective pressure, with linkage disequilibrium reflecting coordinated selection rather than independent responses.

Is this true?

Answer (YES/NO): YES